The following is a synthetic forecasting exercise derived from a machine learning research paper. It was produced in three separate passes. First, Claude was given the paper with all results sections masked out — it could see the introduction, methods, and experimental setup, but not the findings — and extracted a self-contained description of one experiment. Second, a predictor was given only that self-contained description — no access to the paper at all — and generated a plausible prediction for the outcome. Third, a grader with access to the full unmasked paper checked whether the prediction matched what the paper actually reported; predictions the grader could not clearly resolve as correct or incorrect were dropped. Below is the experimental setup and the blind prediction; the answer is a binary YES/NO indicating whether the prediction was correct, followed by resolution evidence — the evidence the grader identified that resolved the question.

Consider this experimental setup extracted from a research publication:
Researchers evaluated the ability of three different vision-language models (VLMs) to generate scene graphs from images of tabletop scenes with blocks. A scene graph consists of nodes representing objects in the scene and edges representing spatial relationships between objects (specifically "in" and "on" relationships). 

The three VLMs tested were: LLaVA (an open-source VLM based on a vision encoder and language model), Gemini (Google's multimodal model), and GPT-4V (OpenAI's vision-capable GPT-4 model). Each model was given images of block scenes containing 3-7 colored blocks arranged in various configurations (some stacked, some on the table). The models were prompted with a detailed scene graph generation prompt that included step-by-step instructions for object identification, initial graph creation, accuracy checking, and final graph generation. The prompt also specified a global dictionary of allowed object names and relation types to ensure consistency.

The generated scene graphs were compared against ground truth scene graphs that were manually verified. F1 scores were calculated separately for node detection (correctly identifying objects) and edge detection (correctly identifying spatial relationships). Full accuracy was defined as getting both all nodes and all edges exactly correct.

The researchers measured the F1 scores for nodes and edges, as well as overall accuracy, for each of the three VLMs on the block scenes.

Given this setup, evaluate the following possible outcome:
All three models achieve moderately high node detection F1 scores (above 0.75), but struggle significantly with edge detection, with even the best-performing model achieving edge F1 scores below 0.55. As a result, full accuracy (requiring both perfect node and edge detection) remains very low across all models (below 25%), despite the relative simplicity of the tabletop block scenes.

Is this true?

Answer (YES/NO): NO